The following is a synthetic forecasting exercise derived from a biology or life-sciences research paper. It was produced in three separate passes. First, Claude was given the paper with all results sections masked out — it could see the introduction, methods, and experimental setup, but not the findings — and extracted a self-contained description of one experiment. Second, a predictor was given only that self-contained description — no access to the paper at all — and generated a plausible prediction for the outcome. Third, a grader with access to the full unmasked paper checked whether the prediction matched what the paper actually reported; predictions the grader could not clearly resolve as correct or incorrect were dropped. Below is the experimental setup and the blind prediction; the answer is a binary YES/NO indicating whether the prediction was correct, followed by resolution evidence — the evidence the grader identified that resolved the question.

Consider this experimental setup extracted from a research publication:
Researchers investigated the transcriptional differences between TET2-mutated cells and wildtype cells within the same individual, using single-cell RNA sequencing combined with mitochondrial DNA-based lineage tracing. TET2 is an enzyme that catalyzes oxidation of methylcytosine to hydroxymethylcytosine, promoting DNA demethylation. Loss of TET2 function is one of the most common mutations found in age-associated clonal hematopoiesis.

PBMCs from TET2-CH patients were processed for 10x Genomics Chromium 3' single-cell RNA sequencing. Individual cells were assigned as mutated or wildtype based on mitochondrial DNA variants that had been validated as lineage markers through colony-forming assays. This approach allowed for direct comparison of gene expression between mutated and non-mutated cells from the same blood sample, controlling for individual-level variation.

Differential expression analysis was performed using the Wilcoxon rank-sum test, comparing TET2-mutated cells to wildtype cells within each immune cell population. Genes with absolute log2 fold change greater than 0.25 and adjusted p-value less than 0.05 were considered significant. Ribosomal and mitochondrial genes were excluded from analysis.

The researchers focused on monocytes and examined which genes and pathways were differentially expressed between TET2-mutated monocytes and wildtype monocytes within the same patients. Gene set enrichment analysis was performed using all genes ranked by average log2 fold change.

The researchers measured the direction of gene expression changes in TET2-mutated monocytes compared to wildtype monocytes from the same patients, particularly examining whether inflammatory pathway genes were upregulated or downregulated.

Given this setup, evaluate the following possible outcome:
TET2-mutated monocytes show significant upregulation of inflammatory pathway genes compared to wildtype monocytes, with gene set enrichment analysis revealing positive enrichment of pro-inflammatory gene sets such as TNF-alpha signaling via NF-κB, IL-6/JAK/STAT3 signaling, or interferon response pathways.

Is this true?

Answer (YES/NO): NO